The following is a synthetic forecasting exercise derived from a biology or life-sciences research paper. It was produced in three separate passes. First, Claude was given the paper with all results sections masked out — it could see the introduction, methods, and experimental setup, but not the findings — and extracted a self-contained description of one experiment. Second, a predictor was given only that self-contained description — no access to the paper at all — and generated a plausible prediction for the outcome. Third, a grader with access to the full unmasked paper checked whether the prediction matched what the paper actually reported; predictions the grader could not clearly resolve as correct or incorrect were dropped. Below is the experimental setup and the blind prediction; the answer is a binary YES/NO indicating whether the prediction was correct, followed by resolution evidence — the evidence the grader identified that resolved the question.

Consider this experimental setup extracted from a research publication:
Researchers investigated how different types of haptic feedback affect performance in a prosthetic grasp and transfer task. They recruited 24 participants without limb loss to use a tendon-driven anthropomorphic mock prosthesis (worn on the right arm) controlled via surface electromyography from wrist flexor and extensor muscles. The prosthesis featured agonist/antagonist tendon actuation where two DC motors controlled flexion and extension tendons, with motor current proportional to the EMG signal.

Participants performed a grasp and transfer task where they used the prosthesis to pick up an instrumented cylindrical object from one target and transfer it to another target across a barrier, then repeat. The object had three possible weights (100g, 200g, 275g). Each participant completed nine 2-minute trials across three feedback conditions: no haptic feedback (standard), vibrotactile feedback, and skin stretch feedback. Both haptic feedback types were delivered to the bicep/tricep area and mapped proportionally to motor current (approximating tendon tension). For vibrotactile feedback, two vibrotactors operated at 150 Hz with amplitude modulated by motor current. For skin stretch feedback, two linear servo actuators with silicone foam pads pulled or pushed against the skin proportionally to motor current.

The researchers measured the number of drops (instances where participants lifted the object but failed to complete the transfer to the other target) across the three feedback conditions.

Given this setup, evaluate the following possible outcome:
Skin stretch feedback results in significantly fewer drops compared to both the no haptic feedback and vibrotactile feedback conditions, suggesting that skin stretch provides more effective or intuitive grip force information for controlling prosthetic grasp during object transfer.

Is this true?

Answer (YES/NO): NO